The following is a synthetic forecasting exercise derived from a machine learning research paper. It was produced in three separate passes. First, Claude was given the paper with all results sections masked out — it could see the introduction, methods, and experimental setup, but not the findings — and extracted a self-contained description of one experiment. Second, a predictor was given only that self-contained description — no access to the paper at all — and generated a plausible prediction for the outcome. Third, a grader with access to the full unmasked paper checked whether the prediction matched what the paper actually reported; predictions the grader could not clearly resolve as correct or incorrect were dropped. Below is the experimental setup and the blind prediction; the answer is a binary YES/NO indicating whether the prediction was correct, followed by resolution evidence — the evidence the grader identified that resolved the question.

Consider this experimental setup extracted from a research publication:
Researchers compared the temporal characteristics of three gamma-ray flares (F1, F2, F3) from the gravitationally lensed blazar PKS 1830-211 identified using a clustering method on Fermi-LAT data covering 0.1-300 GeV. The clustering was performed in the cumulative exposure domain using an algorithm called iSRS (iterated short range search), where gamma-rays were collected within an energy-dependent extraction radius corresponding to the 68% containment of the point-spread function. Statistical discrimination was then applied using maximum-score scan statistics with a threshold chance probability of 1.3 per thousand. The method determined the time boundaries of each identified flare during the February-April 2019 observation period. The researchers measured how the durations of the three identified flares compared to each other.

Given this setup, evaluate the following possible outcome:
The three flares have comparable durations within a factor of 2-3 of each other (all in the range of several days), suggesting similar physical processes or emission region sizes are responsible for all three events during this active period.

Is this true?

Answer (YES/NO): NO